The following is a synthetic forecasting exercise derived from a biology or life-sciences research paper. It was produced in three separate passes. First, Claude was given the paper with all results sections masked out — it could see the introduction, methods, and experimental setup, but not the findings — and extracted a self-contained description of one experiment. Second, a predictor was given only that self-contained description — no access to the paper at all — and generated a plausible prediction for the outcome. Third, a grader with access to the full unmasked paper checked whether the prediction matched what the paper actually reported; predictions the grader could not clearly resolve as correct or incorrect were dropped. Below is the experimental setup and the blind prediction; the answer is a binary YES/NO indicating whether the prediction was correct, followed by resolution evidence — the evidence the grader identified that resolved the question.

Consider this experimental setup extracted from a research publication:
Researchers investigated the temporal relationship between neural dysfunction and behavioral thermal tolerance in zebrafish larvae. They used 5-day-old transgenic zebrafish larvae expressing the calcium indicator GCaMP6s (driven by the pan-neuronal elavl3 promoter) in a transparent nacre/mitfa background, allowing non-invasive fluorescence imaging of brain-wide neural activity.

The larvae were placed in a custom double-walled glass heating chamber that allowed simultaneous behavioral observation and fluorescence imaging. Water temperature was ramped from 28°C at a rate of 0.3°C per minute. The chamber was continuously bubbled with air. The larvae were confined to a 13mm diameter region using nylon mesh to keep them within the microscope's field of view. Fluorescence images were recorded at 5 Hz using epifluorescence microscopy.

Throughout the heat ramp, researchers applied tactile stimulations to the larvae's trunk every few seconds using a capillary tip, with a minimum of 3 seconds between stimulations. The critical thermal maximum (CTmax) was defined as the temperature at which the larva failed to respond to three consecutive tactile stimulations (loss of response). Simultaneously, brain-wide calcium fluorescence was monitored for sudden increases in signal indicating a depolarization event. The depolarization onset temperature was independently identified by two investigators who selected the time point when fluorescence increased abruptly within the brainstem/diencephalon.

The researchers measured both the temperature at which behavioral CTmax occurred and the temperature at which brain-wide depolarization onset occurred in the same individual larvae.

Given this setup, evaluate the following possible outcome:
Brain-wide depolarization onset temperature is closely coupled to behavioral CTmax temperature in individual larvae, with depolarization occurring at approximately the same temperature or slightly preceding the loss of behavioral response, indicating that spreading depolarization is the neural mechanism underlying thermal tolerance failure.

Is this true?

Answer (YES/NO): NO